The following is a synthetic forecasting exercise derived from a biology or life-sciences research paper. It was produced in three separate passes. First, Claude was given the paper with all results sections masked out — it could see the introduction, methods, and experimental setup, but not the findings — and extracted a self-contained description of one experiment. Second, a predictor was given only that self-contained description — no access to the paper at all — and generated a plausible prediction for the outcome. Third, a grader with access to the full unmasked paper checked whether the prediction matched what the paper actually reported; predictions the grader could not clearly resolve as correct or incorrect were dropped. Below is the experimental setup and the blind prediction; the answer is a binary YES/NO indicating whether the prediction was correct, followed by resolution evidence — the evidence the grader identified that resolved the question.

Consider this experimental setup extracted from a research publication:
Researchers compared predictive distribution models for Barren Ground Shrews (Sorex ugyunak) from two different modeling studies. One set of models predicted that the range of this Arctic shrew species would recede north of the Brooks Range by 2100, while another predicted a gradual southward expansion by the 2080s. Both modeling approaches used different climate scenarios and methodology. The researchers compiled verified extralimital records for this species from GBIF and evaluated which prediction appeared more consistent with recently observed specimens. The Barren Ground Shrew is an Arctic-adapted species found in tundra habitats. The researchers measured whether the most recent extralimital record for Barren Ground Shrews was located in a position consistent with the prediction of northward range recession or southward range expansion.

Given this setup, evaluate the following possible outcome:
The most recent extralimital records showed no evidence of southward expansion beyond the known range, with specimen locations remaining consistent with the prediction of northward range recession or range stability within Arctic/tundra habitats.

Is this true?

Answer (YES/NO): NO